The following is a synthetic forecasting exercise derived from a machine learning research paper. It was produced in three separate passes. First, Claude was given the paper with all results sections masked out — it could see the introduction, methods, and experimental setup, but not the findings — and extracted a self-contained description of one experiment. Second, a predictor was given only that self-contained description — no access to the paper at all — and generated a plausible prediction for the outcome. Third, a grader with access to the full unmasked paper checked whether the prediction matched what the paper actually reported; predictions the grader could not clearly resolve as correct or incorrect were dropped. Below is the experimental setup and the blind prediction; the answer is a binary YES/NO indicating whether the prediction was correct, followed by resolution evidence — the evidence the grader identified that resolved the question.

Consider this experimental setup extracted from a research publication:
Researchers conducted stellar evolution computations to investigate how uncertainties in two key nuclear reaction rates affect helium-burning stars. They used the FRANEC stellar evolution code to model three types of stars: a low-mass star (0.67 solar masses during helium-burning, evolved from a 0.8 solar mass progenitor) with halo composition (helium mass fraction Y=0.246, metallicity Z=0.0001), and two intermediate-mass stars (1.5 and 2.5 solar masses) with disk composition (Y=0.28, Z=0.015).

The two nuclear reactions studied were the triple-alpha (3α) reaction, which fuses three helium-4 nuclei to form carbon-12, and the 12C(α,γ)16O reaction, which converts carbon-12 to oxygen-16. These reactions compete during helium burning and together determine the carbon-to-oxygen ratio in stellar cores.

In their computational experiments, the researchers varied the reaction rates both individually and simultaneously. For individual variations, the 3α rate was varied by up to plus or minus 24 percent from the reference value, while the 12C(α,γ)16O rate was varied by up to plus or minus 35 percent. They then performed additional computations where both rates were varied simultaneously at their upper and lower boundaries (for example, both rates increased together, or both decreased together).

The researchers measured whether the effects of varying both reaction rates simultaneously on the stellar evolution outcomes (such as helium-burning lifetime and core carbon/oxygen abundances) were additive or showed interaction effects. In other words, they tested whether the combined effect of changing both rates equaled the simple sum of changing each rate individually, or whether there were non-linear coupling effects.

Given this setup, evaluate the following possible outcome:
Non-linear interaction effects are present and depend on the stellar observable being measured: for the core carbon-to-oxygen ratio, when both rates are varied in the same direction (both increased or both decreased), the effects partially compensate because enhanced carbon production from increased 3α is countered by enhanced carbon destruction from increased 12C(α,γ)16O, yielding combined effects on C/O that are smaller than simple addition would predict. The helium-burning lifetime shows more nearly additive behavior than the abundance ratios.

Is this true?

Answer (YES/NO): NO